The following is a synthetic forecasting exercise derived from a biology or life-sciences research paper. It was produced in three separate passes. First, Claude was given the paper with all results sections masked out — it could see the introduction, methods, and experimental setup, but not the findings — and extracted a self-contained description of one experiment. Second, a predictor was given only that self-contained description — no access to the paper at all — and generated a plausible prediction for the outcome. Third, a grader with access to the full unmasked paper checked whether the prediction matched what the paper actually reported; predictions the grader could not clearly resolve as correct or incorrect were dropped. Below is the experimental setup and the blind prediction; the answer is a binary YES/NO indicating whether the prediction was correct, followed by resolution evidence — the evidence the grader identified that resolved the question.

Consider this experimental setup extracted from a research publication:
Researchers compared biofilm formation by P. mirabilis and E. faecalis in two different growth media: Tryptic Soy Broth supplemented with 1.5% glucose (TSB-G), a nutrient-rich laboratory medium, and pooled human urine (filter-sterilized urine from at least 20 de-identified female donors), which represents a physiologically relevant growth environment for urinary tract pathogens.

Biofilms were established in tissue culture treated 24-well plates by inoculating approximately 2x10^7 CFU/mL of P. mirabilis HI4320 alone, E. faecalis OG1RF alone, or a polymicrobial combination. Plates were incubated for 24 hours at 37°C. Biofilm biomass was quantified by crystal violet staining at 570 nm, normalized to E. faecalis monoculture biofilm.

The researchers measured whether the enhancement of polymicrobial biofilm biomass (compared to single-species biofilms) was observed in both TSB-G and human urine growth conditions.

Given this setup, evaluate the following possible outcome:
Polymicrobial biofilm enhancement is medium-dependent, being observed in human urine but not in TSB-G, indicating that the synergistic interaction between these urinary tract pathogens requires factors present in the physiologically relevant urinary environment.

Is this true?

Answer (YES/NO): NO